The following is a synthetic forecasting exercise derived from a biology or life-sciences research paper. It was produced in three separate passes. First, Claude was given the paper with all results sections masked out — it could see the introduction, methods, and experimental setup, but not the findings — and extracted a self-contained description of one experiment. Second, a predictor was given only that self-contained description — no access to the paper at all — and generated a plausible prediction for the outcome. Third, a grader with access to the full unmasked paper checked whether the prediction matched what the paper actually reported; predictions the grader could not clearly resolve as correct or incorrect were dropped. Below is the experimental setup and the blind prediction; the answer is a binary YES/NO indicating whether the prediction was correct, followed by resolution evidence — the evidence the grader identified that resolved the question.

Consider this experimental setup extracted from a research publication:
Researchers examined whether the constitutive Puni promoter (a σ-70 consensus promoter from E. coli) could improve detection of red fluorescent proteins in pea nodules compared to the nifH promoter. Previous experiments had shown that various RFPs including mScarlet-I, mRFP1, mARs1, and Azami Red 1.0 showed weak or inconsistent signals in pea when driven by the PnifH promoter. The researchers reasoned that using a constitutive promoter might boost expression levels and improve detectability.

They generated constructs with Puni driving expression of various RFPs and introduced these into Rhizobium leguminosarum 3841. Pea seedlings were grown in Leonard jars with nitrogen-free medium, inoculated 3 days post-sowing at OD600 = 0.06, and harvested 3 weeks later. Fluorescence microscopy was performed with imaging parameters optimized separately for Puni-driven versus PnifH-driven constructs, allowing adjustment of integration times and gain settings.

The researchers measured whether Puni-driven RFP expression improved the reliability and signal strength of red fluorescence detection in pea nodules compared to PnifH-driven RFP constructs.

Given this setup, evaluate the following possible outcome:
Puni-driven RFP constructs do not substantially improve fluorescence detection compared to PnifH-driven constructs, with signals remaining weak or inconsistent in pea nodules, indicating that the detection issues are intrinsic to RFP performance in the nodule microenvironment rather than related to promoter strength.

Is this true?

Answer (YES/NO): YES